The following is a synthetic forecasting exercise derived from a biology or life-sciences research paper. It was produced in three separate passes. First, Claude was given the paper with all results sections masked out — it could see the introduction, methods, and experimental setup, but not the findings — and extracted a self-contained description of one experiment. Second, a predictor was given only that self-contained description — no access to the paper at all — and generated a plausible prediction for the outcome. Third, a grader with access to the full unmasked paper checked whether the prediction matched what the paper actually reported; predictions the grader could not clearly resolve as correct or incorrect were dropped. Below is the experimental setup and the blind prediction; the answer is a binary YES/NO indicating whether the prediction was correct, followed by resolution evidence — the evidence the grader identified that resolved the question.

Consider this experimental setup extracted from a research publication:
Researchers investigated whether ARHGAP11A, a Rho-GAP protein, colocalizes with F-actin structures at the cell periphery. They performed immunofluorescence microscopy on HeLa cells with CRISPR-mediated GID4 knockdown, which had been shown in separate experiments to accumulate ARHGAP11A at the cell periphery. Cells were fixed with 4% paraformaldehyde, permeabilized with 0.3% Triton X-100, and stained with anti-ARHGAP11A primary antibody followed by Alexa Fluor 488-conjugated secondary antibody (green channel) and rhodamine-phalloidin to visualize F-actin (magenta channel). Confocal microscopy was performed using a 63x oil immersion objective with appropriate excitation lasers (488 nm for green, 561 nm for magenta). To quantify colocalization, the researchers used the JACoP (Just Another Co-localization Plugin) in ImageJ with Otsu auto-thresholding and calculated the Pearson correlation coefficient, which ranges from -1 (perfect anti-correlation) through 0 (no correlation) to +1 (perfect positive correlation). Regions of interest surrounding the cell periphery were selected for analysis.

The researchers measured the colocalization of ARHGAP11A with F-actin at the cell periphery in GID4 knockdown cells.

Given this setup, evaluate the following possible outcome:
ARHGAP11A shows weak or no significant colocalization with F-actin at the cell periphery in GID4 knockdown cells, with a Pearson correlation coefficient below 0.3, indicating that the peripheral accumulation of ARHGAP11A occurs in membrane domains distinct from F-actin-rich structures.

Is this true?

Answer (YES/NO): NO